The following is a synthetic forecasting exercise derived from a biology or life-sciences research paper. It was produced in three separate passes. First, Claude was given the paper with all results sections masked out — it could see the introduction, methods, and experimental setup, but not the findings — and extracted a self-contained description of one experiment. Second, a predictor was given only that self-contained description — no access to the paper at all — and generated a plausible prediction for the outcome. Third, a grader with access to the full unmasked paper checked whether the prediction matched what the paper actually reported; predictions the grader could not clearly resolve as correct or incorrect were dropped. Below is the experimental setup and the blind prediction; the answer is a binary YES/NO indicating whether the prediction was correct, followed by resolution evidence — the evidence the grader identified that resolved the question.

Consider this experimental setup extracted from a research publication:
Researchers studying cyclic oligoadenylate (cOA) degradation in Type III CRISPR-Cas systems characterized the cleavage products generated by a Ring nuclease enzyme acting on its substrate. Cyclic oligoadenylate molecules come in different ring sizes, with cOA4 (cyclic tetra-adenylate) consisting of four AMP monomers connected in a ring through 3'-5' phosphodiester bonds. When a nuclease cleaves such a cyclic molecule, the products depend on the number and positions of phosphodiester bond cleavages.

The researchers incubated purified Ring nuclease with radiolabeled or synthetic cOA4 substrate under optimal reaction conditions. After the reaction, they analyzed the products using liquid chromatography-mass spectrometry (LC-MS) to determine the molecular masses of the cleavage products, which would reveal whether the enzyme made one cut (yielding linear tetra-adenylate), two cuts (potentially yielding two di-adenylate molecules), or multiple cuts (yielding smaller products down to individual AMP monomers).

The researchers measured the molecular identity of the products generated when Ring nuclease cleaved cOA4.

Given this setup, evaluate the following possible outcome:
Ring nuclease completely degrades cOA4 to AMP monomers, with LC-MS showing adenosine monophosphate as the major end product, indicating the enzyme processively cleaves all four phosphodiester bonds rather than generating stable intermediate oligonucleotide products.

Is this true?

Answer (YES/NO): NO